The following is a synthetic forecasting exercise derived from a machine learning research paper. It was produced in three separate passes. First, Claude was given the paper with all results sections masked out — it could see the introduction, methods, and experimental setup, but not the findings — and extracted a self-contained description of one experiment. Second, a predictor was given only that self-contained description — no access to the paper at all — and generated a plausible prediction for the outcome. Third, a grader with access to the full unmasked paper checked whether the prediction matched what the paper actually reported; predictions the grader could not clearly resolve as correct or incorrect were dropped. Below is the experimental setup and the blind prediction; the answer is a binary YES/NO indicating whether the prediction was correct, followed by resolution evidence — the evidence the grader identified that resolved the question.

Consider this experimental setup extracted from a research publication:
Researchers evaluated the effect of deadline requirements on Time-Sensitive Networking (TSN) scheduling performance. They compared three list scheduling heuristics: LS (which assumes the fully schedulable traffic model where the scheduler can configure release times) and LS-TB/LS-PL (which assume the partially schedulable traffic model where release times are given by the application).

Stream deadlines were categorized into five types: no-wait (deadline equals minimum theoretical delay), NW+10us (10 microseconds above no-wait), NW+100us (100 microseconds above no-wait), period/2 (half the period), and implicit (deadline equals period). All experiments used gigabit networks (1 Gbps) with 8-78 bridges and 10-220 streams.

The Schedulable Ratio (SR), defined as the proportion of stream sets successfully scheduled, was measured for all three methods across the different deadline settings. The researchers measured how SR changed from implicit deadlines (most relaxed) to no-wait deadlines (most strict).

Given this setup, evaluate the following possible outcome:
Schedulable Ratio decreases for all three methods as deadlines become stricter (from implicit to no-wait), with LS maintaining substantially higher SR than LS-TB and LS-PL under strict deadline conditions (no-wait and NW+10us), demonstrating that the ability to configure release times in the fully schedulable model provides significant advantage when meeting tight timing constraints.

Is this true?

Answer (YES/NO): YES